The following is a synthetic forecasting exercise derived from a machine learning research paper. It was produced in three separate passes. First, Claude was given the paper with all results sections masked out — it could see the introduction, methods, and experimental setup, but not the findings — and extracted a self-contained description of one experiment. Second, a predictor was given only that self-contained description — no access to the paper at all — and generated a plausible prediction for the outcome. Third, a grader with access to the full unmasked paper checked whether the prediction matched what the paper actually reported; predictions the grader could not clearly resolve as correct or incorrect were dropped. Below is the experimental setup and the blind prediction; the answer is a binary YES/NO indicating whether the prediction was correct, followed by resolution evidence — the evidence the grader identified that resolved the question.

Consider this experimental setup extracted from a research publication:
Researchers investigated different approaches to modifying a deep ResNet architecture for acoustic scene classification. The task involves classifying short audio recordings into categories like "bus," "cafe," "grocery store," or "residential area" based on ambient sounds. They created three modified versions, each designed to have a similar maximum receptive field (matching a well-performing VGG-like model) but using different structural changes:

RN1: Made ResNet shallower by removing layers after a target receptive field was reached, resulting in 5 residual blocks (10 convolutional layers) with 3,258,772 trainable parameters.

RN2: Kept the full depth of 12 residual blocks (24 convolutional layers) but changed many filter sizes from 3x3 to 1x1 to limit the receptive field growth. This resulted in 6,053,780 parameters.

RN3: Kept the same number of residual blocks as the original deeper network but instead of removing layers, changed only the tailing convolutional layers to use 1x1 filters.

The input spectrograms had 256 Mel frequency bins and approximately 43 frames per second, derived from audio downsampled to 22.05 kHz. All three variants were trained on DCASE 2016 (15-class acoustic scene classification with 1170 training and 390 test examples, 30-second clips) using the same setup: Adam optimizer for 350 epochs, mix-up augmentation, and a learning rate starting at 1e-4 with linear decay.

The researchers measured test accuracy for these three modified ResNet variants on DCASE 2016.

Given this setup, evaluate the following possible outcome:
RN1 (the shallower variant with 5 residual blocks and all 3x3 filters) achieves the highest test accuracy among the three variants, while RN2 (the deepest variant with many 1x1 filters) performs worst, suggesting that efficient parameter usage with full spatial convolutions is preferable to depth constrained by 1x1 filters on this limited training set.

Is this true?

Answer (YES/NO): NO